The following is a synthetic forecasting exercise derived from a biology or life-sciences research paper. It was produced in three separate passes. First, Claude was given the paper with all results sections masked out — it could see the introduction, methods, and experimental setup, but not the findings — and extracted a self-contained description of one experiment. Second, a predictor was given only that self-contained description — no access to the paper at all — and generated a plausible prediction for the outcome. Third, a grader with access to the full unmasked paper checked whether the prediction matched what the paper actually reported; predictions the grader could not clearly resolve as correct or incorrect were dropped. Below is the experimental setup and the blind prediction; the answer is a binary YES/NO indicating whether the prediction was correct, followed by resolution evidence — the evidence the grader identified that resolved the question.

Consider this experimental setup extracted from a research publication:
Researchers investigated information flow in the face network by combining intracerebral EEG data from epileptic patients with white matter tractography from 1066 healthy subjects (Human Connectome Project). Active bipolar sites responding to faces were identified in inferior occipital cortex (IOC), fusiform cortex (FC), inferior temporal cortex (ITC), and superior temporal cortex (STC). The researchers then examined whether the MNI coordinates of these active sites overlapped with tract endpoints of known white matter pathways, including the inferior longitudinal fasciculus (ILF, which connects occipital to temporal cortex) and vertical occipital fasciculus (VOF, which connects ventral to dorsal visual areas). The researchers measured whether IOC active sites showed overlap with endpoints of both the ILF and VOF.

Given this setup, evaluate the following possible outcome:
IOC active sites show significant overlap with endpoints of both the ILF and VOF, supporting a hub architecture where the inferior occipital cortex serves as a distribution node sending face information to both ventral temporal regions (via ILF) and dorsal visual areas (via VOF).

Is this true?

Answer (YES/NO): NO